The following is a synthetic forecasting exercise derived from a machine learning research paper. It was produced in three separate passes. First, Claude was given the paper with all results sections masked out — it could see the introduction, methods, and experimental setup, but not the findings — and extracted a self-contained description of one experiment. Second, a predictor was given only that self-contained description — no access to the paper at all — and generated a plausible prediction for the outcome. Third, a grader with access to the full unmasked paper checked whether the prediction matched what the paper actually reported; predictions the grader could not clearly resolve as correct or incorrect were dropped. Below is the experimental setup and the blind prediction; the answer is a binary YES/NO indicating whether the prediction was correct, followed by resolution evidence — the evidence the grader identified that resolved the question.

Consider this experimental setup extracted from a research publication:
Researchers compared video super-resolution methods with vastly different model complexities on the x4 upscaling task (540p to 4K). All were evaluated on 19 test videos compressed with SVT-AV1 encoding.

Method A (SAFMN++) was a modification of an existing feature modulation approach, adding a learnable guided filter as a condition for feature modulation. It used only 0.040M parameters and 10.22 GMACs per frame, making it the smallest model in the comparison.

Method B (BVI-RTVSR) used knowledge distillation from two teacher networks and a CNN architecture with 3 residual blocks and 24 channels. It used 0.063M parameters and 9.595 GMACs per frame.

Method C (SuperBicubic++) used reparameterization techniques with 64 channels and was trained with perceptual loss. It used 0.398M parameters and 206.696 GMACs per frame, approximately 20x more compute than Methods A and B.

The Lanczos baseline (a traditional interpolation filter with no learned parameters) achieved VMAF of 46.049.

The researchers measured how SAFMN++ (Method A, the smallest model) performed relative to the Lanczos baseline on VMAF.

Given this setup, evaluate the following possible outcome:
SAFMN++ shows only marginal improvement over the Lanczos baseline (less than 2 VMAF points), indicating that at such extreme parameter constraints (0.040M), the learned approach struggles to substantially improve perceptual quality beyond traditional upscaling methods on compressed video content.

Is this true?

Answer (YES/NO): NO